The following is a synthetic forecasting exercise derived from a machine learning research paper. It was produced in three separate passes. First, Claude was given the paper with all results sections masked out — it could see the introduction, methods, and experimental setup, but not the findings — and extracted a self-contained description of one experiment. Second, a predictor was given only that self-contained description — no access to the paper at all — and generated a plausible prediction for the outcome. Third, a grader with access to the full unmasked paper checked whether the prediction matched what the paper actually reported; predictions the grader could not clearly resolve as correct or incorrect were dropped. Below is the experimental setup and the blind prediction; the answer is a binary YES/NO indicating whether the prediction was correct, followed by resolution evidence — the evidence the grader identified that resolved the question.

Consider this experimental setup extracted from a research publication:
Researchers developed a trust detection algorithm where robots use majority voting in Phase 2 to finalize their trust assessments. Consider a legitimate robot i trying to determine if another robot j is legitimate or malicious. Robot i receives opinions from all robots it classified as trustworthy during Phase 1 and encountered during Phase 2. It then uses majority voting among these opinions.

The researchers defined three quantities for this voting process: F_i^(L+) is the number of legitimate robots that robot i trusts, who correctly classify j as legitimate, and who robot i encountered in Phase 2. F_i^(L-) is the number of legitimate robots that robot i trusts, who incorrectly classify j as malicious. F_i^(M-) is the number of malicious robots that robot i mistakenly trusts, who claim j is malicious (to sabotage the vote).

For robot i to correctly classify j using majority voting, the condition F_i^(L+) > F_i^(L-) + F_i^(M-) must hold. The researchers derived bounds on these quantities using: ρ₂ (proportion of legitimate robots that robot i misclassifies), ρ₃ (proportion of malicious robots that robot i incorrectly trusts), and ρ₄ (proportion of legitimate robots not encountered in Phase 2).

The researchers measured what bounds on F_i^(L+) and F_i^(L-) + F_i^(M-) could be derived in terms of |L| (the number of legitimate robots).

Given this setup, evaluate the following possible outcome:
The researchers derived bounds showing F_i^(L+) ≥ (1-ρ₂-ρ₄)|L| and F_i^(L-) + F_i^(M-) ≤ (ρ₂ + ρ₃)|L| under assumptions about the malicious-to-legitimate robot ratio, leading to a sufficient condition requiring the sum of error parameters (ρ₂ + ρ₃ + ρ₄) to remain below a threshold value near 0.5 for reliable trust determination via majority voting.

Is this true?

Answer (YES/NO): NO